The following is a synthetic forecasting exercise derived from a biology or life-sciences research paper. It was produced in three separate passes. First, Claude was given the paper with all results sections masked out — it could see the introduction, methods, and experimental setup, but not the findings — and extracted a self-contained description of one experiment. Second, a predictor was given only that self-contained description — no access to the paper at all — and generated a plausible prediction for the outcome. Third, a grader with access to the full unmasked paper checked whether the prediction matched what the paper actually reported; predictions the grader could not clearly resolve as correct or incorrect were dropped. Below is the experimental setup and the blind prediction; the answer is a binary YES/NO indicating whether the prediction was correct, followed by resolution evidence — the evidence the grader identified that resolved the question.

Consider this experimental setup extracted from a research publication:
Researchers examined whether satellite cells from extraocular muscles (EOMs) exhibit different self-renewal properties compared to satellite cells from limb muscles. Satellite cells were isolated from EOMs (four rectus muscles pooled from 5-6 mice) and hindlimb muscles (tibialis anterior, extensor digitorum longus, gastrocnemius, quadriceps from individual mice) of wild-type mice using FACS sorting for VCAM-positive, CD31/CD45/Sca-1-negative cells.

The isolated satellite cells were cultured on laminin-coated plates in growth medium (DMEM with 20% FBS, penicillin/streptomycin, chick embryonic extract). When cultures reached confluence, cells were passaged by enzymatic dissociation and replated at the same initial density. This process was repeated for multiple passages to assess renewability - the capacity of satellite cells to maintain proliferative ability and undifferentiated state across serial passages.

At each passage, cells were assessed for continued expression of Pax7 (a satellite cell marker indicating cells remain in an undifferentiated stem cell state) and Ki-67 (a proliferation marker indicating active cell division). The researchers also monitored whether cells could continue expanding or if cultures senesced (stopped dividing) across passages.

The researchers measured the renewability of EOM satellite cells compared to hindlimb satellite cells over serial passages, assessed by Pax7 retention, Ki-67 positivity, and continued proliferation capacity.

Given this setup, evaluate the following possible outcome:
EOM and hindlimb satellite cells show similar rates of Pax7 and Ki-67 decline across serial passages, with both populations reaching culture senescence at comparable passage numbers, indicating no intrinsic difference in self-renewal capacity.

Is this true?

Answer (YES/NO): NO